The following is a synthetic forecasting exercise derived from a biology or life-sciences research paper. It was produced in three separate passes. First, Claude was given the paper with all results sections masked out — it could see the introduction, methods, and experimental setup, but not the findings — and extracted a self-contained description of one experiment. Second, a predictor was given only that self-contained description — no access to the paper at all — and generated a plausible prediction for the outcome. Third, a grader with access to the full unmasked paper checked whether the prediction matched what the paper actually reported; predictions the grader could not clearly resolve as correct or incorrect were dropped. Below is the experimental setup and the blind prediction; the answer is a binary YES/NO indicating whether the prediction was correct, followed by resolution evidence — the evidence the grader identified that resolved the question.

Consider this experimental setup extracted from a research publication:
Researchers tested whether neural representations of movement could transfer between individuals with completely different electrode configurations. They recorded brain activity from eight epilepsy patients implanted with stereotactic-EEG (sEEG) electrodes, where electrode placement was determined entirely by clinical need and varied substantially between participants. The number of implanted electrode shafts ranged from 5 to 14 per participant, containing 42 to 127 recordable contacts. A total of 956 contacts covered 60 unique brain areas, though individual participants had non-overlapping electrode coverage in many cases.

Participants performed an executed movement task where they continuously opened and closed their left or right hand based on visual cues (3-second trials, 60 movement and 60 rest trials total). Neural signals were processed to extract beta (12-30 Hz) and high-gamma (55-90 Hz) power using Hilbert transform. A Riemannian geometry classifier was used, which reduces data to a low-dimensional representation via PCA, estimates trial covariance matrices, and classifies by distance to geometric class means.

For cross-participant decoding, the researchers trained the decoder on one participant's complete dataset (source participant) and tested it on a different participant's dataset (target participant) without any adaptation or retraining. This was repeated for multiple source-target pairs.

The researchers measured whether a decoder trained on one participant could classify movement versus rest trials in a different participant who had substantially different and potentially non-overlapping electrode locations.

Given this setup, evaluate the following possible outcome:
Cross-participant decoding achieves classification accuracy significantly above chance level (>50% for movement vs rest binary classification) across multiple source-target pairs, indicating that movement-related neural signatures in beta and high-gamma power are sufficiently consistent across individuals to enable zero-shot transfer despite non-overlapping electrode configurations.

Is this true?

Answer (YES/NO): YES